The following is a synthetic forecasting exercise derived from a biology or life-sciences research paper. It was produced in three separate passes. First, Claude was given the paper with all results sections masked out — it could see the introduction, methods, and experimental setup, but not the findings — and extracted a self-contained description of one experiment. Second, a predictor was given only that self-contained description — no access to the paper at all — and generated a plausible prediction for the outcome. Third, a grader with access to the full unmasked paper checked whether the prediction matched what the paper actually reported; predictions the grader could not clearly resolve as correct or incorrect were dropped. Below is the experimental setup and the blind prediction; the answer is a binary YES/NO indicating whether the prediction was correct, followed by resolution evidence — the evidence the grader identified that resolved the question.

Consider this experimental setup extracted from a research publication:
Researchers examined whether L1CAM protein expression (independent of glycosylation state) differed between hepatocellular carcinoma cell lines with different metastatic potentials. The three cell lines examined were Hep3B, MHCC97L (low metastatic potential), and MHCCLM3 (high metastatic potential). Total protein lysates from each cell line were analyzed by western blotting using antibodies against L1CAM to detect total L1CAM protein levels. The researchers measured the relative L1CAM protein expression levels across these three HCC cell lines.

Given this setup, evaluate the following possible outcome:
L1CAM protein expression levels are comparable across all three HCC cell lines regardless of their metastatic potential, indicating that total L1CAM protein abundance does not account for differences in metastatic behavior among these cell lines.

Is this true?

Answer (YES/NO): NO